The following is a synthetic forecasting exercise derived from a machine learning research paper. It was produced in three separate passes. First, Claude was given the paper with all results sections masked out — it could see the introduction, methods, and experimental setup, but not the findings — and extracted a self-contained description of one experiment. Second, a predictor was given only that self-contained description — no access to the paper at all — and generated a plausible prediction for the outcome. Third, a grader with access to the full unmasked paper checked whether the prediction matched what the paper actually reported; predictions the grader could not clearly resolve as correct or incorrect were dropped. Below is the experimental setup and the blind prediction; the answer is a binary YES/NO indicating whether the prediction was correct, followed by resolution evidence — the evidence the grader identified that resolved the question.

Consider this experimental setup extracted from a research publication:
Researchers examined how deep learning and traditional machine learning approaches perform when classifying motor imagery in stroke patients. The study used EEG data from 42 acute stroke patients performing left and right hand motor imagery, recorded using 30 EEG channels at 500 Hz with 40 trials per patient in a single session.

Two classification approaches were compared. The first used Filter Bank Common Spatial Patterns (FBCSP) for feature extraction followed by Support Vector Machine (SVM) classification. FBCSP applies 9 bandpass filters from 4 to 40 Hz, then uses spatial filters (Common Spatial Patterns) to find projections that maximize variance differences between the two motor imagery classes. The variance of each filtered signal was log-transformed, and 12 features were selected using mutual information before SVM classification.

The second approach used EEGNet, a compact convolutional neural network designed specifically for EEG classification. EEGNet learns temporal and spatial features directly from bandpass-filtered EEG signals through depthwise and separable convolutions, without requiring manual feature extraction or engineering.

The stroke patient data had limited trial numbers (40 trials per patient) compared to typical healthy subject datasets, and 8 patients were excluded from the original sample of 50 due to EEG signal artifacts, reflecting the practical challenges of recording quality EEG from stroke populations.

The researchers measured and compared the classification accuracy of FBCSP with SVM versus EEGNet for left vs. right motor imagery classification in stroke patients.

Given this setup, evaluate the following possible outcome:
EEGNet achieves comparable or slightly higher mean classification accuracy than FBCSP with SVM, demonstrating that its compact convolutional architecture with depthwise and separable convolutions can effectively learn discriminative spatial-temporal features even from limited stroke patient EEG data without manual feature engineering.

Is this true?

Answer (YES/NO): NO